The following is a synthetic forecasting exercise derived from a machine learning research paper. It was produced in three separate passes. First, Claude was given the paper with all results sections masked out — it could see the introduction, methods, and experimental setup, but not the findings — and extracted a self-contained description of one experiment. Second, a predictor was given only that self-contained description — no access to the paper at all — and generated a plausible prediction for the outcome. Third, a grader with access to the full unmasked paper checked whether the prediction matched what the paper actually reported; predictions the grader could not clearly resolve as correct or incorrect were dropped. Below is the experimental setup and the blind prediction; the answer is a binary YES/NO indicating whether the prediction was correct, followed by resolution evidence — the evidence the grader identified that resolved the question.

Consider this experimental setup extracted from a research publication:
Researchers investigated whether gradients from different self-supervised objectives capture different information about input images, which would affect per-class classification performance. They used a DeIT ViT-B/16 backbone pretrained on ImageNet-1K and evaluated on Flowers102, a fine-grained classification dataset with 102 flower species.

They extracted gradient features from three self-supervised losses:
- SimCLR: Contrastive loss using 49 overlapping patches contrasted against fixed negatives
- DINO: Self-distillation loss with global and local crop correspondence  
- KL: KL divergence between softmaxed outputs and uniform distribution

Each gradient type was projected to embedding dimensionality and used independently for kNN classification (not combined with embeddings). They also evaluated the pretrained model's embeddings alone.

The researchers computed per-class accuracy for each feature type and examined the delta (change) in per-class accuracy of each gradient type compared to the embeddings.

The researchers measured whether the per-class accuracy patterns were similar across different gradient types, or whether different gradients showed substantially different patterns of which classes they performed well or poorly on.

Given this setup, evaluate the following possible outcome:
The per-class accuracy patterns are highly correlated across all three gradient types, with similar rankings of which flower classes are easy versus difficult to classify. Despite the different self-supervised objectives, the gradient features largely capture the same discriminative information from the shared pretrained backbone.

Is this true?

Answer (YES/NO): NO